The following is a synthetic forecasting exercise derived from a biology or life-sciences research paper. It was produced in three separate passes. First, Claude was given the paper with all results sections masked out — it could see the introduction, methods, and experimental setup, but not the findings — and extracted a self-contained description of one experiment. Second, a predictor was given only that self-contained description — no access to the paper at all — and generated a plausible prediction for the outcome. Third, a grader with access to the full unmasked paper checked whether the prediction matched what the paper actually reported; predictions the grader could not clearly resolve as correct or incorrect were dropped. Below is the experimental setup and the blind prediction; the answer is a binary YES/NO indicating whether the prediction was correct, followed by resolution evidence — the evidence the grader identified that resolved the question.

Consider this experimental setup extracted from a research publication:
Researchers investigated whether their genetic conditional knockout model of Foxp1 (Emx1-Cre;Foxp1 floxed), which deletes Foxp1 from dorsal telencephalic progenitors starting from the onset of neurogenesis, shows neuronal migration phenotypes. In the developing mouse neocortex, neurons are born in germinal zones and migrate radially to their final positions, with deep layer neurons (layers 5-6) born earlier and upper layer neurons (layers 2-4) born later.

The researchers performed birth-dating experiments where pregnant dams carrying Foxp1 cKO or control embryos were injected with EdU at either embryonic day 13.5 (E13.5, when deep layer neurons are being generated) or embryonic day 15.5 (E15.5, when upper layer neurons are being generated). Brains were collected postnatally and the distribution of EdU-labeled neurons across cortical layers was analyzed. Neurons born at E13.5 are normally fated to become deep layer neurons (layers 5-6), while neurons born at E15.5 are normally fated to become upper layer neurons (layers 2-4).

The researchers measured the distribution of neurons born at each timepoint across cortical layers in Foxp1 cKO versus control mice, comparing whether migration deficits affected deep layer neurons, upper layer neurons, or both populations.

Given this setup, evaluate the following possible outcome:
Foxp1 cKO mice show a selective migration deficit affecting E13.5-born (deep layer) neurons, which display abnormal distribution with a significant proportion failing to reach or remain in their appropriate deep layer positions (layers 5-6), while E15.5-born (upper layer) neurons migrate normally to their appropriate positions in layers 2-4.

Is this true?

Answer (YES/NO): NO